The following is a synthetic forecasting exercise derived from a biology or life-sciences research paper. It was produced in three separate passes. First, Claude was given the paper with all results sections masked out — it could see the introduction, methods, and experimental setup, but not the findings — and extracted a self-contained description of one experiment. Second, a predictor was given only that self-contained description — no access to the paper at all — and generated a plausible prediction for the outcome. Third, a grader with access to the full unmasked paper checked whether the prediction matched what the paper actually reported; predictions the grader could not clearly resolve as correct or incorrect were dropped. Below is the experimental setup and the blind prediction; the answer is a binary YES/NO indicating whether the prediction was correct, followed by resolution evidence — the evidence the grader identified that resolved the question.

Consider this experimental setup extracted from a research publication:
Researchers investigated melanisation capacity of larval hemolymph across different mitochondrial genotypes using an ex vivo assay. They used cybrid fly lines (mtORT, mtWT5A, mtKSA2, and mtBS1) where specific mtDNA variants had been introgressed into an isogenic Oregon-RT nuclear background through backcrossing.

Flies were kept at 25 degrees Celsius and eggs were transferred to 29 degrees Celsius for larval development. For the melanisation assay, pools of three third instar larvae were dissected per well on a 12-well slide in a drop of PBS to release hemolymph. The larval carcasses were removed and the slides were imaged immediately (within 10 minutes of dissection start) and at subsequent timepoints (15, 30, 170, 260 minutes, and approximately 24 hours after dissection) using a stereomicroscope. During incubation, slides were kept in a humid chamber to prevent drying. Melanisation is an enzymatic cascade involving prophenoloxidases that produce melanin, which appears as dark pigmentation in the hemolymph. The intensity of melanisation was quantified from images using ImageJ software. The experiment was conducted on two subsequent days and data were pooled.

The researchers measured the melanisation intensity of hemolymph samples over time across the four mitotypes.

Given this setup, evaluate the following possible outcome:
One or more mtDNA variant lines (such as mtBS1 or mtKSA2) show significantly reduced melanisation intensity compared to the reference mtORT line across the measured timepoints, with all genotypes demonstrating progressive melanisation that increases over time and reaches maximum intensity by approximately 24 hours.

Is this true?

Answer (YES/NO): NO